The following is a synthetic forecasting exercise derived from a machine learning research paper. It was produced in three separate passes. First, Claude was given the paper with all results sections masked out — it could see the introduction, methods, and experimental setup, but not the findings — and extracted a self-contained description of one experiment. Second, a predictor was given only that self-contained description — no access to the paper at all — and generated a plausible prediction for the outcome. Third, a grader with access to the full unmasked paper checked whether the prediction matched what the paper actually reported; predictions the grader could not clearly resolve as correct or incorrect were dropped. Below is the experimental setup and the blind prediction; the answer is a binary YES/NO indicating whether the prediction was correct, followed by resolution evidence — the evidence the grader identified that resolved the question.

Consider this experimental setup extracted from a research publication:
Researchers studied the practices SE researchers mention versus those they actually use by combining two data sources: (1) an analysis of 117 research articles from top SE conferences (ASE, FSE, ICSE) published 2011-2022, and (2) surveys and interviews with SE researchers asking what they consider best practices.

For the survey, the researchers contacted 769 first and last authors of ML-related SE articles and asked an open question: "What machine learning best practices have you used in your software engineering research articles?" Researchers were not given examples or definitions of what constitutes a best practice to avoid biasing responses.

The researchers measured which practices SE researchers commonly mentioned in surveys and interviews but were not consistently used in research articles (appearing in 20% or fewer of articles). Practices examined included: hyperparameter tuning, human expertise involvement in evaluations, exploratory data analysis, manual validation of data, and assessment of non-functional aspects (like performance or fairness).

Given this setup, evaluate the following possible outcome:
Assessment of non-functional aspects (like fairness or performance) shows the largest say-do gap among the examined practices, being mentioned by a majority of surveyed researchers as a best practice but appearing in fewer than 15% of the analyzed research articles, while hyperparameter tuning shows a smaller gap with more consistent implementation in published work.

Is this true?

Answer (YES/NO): NO